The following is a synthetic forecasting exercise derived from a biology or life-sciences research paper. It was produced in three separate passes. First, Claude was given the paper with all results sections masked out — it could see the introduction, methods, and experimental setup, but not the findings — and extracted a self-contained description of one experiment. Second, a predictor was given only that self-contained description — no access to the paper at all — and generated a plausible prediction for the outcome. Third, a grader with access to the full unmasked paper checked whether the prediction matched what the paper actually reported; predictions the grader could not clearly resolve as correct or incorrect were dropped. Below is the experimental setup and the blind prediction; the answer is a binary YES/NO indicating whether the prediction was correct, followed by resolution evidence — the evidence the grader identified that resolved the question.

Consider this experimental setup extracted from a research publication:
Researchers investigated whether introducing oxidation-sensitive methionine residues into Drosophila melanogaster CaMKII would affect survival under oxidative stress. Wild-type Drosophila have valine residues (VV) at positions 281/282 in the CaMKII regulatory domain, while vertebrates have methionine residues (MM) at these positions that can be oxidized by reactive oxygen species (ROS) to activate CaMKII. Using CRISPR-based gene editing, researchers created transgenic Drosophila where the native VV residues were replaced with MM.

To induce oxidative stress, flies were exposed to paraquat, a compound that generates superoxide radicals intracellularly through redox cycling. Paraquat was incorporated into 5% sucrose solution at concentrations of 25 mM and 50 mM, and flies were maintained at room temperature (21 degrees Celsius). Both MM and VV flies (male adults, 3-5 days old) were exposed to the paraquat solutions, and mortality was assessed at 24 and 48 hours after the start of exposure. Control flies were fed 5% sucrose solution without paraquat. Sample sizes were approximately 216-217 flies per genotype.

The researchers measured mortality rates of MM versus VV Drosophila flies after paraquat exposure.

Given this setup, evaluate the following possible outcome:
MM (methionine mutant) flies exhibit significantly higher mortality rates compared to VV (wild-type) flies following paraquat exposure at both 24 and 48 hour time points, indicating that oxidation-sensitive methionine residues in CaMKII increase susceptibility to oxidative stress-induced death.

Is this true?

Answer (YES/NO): YES